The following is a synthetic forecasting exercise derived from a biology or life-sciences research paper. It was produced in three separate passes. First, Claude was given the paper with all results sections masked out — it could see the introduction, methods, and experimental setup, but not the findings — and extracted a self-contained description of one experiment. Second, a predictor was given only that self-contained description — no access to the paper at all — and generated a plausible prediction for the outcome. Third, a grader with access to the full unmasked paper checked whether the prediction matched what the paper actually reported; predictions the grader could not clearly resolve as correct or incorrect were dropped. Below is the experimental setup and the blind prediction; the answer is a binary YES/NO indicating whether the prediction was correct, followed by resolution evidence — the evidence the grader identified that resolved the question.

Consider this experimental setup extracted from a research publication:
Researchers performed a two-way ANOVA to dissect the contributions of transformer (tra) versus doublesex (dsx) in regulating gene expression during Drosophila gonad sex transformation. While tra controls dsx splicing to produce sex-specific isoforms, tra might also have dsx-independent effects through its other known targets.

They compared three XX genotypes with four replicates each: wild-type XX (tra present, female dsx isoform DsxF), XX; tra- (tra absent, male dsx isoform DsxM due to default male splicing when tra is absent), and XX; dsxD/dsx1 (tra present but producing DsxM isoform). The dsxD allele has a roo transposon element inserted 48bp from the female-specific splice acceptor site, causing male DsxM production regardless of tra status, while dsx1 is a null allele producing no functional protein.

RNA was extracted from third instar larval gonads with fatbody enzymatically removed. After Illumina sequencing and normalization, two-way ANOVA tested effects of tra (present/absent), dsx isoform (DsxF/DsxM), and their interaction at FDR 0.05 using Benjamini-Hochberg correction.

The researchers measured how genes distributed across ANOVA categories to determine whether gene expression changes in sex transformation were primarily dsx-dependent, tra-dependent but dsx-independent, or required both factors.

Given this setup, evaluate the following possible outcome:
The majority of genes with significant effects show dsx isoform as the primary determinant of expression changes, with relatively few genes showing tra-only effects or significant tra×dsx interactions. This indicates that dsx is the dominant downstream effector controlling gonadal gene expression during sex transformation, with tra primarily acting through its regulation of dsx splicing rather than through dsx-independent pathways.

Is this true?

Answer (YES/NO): YES